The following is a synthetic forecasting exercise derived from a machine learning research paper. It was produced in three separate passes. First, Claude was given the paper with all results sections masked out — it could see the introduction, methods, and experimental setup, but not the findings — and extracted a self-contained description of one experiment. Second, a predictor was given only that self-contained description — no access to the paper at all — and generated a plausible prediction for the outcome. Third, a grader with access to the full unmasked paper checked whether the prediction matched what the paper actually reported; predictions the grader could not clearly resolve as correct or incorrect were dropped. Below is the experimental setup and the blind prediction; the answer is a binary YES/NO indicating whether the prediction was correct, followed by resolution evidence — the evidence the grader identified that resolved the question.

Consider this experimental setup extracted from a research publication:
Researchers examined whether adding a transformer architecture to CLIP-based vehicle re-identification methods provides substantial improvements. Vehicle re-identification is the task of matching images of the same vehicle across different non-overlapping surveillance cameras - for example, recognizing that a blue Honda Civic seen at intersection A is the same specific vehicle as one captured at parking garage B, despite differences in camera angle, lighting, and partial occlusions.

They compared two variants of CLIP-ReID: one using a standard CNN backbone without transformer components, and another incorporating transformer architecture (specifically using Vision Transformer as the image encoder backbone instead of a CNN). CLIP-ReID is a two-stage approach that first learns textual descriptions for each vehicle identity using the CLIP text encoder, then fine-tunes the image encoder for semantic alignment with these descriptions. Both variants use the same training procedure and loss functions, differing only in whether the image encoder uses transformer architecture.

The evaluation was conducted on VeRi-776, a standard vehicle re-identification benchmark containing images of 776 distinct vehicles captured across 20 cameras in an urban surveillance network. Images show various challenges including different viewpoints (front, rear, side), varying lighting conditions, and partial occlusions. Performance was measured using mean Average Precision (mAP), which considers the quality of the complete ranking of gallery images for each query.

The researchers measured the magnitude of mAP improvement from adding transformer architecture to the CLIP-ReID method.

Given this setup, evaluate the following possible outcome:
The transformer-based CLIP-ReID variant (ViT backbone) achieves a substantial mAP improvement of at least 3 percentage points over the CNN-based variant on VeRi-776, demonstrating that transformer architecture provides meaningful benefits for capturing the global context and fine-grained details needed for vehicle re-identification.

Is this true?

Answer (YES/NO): YES